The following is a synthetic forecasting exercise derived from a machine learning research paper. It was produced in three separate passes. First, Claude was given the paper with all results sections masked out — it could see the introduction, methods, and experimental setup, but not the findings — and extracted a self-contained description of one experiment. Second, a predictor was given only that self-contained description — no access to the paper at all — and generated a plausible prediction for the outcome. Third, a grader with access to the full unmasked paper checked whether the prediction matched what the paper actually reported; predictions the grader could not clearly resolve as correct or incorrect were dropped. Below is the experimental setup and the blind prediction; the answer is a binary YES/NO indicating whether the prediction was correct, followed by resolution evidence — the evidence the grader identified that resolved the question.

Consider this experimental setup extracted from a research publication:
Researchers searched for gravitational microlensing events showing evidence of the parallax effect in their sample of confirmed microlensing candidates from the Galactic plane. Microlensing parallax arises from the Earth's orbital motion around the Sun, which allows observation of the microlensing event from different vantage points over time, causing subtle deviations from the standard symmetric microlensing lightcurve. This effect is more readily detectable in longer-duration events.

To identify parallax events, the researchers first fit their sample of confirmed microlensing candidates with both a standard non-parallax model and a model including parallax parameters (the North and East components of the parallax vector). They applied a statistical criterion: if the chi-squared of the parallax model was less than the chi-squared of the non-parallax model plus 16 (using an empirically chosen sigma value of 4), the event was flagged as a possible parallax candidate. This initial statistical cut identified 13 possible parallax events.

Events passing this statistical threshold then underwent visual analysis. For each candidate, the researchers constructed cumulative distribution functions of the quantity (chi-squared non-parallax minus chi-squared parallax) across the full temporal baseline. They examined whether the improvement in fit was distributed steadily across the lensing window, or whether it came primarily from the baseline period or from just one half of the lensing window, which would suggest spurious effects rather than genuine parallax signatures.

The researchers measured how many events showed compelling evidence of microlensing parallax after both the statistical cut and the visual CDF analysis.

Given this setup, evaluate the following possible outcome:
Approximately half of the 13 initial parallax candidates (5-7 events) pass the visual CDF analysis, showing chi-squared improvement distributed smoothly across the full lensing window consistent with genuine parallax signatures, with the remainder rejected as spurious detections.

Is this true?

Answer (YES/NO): NO